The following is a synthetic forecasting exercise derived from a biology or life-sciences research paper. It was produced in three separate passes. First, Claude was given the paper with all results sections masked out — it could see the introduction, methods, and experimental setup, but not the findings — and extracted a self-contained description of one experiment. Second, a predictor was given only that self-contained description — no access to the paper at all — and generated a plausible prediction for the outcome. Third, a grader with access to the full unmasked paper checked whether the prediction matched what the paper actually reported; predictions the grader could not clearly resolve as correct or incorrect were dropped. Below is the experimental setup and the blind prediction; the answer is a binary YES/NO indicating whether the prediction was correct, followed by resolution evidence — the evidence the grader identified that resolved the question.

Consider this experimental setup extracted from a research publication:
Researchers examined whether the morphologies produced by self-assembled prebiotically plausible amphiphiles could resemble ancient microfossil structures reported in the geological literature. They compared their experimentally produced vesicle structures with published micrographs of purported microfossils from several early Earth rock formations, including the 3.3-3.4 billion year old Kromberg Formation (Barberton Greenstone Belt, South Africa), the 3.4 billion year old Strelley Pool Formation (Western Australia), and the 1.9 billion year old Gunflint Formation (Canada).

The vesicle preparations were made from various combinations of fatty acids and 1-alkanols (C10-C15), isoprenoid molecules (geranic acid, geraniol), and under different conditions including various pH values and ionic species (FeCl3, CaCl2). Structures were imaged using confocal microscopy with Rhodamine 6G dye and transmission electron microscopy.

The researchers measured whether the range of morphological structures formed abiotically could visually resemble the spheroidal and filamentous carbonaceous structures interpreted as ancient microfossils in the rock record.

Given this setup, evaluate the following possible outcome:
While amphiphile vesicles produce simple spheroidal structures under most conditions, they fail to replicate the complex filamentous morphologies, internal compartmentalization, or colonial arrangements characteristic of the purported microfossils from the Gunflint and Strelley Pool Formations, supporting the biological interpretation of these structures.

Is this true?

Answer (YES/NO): NO